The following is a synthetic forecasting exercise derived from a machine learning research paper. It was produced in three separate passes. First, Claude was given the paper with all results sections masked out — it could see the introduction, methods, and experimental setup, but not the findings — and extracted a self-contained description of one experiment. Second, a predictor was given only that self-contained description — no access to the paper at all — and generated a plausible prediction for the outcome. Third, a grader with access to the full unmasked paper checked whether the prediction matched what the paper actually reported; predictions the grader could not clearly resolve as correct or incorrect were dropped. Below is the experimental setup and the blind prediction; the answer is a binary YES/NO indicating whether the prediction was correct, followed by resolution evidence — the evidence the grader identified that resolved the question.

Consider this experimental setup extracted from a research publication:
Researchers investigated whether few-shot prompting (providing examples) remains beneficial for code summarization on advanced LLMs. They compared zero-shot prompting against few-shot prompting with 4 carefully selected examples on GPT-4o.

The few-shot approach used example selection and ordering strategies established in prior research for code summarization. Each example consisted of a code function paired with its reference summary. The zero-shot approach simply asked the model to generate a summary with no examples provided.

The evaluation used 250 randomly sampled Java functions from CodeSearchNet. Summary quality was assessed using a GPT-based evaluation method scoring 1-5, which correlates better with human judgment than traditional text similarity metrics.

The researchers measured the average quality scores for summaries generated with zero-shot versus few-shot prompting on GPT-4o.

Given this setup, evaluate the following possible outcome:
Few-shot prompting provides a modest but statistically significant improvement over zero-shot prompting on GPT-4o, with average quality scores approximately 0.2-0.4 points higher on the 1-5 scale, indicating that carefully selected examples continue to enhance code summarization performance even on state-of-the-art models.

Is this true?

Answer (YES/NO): NO